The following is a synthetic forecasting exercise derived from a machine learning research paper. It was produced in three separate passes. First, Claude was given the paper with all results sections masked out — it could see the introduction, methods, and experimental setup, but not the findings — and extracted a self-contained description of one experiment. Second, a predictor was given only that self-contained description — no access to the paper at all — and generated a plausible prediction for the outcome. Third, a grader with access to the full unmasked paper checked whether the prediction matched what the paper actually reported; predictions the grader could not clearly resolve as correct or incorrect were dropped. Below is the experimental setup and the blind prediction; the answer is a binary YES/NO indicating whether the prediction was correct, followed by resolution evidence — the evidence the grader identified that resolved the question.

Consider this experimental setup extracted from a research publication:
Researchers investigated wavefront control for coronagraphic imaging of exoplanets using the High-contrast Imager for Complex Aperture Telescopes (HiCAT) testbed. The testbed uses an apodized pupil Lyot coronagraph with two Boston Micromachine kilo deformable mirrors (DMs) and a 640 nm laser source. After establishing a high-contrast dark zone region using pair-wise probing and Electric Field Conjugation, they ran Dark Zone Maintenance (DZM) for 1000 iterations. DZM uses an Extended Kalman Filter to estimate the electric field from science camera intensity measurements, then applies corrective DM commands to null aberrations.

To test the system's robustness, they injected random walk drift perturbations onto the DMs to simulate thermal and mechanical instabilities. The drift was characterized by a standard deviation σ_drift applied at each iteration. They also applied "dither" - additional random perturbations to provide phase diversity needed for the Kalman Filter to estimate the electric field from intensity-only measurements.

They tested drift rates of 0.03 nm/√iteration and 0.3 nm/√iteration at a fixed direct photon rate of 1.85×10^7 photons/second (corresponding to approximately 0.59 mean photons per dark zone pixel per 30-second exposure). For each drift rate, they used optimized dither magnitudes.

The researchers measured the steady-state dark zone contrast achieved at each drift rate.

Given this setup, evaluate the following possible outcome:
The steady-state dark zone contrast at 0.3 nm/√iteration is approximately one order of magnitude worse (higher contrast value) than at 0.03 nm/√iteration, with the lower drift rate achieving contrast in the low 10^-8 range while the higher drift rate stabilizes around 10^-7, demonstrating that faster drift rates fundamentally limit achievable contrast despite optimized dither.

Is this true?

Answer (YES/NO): NO